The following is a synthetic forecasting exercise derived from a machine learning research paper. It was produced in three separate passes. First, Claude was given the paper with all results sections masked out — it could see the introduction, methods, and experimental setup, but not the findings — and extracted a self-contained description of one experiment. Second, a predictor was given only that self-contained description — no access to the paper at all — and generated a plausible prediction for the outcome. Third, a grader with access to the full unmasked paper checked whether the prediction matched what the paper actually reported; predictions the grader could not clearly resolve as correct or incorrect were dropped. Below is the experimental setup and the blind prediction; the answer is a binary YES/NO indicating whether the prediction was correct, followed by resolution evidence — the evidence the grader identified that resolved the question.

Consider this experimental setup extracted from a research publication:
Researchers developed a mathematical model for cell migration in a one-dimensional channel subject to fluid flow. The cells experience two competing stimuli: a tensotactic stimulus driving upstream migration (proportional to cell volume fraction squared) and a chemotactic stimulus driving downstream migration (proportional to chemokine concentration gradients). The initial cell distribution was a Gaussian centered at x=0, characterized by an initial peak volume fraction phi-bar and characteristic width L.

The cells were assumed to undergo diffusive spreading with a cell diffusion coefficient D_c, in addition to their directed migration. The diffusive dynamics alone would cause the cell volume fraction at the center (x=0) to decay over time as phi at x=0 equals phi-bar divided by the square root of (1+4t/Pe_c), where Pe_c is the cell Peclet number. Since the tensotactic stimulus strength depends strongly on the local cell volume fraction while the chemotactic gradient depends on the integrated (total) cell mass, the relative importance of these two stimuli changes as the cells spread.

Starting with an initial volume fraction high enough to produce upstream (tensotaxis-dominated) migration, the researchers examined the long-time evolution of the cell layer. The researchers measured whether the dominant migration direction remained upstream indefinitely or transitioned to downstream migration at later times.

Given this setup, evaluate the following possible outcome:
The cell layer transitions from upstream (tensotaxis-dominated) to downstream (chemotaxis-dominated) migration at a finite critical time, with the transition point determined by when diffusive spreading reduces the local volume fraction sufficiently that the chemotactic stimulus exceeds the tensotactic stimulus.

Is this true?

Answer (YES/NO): YES